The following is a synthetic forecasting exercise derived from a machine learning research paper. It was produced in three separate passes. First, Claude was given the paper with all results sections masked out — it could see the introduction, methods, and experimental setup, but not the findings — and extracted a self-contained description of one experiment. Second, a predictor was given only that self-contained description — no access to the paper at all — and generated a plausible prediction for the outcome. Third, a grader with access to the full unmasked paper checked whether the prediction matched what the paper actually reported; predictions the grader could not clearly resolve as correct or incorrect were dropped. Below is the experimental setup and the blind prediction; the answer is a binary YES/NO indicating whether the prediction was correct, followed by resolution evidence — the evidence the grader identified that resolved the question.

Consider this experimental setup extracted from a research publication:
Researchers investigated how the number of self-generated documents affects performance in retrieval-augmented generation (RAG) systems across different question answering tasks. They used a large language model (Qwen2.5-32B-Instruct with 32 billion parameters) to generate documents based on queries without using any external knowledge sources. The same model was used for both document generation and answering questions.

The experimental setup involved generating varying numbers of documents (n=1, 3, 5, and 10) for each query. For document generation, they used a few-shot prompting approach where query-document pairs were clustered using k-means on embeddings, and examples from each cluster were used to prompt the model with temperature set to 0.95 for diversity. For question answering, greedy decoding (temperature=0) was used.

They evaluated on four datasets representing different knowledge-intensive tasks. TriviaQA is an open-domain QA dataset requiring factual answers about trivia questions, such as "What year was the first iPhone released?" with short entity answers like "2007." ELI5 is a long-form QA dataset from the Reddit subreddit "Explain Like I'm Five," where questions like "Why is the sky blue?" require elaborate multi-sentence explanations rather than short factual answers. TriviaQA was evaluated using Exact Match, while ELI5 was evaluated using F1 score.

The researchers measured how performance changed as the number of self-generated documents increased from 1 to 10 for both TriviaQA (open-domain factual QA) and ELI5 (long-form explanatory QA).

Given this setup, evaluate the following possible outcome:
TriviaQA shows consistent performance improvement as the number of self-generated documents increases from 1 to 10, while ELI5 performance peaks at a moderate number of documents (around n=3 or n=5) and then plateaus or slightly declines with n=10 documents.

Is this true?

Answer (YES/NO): NO